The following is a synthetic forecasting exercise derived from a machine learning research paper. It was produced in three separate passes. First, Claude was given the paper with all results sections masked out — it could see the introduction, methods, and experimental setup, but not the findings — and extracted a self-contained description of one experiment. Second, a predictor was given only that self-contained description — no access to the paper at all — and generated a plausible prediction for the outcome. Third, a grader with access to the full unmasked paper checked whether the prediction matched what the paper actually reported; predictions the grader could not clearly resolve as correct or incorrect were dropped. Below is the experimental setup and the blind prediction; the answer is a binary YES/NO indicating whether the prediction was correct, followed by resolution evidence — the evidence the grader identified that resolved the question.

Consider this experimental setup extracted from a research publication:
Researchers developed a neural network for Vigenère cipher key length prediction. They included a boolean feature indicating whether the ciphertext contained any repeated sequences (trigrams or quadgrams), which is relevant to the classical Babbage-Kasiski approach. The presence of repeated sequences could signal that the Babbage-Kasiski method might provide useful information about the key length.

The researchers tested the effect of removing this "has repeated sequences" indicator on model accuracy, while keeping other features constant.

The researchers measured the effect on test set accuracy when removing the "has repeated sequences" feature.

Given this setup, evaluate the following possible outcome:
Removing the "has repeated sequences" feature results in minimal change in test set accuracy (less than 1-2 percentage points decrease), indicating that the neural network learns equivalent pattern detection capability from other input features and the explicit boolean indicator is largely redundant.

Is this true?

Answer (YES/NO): YES